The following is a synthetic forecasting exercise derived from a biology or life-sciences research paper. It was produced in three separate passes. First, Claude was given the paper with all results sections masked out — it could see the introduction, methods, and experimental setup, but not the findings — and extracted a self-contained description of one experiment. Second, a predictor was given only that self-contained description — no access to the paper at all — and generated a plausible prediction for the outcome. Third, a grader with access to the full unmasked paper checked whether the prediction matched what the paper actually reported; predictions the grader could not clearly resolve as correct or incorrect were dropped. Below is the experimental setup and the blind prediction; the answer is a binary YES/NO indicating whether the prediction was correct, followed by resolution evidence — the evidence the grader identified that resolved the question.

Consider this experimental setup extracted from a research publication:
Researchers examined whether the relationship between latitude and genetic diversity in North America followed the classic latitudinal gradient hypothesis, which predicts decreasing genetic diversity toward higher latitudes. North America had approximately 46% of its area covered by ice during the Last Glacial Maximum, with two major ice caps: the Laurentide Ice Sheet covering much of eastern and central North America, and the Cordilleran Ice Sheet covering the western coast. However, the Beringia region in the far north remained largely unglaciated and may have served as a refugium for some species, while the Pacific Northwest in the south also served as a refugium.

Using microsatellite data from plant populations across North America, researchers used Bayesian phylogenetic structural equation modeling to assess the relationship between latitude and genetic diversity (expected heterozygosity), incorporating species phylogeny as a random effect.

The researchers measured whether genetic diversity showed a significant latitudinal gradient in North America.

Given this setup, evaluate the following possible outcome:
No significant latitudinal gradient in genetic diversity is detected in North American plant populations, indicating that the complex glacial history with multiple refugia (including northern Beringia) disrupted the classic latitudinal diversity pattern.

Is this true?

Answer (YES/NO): YES